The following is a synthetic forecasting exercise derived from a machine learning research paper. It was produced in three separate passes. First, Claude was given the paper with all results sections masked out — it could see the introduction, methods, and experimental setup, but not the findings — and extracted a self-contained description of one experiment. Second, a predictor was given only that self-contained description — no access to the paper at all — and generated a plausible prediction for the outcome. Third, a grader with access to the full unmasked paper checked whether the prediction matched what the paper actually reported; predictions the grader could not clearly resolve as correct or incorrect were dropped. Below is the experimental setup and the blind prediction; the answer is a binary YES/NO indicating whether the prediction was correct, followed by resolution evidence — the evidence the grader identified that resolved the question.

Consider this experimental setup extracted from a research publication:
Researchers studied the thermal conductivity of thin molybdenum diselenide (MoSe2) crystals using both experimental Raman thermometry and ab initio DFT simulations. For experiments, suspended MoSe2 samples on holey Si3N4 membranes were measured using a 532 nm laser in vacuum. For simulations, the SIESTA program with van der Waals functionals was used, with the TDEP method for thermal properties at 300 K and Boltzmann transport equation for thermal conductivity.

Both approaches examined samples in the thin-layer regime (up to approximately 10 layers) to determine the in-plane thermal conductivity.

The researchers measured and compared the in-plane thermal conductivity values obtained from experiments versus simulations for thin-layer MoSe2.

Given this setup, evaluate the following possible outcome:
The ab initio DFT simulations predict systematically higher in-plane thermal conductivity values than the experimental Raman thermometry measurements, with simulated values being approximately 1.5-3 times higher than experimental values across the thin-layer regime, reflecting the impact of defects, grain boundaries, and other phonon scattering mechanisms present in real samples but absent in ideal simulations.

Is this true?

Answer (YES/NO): NO